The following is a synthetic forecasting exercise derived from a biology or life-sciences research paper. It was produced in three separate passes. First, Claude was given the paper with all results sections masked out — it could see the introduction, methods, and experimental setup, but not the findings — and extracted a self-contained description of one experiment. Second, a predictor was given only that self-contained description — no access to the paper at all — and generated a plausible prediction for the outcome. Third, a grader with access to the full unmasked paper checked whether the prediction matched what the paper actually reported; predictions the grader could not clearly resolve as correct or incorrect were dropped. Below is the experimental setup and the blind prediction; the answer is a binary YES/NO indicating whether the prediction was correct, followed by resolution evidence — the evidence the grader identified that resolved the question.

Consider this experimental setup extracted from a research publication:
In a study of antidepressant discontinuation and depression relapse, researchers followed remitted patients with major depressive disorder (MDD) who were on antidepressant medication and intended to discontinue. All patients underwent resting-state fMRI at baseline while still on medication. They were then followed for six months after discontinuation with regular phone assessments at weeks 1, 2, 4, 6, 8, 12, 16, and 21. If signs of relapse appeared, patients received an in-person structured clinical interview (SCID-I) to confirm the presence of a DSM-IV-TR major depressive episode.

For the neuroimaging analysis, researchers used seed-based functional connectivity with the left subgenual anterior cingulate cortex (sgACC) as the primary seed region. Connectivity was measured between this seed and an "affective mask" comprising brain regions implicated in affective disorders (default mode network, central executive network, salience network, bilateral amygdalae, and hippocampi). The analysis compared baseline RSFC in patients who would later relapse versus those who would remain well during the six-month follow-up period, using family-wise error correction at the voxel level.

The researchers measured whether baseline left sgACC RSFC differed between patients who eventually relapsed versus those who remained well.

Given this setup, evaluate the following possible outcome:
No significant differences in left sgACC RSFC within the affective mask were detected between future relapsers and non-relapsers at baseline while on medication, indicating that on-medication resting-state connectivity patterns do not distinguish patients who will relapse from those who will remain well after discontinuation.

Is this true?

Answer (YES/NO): YES